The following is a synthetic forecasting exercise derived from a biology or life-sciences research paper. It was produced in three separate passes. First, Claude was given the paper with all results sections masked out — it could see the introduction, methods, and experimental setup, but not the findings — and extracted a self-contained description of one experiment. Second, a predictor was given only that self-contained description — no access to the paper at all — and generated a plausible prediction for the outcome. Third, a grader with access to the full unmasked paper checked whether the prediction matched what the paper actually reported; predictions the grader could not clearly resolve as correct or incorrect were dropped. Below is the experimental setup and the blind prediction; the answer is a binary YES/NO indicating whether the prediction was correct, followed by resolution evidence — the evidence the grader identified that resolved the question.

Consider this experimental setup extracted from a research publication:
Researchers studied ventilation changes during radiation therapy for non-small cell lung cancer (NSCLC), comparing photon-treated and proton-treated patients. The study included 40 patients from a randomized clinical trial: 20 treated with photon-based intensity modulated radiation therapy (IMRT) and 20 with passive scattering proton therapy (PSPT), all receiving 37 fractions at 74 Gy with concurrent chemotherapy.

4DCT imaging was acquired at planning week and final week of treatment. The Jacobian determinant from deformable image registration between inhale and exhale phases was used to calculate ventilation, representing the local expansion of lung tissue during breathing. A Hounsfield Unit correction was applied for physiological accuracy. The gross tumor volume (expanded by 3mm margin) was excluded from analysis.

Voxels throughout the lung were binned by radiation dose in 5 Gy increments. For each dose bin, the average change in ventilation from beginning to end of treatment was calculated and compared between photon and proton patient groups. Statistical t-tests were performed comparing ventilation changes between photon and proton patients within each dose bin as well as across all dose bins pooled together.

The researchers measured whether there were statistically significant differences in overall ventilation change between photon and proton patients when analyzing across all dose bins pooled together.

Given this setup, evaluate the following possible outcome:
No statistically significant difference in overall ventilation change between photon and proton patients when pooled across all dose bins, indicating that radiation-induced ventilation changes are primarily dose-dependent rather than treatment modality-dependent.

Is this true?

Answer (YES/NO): YES